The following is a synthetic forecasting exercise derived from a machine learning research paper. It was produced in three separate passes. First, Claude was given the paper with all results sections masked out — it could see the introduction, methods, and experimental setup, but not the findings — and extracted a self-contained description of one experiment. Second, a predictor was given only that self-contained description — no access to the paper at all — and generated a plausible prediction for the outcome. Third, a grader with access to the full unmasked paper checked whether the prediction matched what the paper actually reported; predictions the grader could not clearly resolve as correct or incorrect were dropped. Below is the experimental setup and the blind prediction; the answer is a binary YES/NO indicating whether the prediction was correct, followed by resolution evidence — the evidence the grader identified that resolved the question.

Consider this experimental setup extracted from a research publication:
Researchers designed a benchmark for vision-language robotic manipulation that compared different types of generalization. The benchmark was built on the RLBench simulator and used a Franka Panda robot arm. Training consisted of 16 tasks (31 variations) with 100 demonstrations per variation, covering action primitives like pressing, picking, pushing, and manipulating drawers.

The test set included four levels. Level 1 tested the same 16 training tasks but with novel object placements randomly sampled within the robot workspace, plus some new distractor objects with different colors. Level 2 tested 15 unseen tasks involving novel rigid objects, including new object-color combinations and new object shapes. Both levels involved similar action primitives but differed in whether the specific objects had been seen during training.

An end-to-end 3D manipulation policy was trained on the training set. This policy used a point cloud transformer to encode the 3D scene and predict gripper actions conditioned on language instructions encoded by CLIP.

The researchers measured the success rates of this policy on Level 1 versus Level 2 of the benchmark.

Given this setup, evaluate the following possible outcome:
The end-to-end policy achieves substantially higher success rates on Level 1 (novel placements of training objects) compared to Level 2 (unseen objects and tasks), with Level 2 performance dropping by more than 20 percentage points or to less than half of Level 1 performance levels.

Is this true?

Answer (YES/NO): YES